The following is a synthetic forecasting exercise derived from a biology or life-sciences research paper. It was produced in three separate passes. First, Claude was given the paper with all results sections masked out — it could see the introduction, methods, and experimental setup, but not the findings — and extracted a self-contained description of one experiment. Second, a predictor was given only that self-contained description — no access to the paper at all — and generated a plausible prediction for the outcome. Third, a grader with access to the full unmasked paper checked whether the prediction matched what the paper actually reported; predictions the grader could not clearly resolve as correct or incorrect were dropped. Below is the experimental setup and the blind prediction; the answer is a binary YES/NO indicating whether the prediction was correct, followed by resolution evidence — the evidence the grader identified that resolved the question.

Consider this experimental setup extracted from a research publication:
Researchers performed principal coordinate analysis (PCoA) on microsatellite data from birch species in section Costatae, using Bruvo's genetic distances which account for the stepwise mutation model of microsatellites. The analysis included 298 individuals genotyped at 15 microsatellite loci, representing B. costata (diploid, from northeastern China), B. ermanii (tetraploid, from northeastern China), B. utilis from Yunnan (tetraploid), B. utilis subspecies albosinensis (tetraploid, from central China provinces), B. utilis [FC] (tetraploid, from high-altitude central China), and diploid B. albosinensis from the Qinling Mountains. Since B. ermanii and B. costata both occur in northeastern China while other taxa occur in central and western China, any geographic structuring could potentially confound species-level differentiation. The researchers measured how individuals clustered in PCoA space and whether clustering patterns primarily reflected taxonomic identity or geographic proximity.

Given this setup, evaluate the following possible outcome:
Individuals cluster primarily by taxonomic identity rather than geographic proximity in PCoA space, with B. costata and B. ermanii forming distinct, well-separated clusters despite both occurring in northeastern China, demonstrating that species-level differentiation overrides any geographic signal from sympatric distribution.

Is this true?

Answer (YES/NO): NO